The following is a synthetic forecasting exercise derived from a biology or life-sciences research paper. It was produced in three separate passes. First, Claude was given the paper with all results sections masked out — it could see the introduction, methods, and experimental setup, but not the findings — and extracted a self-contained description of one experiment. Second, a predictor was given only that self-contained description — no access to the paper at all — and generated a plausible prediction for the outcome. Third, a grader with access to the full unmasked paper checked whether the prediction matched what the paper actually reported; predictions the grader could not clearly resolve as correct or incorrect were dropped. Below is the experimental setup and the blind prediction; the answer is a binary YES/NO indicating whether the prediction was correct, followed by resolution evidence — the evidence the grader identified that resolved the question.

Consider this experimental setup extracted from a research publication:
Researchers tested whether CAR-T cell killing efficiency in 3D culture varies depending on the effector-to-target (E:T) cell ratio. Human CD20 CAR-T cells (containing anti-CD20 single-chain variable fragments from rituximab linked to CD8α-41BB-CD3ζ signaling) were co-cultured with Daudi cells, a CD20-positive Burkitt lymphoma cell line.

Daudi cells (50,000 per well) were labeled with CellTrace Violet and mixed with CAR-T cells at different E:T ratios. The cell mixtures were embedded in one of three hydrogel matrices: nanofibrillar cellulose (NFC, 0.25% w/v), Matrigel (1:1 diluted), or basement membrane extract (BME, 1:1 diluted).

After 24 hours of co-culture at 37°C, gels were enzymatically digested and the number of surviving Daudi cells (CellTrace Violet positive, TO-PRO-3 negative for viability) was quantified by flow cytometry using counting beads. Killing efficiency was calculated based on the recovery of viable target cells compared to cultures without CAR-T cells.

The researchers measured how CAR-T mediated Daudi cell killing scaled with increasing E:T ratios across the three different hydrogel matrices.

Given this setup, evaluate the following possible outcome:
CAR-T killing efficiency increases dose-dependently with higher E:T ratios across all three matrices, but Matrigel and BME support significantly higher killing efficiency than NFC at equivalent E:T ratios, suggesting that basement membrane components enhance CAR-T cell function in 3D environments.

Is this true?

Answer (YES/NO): NO